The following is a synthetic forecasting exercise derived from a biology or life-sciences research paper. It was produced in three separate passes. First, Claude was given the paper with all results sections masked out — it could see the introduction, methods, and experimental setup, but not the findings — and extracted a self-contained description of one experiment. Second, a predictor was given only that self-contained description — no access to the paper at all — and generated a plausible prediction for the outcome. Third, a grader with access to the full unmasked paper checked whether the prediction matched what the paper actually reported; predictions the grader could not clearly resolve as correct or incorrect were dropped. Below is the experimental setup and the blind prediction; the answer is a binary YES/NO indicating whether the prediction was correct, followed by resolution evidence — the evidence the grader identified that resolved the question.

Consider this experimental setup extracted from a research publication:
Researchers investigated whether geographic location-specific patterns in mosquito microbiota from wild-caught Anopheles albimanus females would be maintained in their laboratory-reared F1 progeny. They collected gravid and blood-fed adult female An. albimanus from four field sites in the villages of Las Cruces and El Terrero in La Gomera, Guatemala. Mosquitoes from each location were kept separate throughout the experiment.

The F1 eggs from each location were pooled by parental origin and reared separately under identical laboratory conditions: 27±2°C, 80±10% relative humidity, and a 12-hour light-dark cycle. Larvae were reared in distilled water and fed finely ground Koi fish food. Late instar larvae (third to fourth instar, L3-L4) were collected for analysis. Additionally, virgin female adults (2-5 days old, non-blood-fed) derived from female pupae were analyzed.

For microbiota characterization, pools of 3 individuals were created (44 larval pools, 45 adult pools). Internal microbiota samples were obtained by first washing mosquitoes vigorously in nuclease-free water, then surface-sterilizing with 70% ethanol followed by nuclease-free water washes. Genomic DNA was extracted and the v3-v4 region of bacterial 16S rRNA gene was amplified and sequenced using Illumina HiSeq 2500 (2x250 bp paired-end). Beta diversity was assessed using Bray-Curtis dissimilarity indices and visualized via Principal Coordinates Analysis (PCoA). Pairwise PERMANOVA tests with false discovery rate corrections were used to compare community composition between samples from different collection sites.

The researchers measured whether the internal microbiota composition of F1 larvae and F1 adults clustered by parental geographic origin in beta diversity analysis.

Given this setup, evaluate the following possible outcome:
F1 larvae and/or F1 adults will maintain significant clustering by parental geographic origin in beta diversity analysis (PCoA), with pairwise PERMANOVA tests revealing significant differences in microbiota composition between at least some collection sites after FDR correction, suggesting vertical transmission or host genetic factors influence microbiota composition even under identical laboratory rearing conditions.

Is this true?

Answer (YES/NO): YES